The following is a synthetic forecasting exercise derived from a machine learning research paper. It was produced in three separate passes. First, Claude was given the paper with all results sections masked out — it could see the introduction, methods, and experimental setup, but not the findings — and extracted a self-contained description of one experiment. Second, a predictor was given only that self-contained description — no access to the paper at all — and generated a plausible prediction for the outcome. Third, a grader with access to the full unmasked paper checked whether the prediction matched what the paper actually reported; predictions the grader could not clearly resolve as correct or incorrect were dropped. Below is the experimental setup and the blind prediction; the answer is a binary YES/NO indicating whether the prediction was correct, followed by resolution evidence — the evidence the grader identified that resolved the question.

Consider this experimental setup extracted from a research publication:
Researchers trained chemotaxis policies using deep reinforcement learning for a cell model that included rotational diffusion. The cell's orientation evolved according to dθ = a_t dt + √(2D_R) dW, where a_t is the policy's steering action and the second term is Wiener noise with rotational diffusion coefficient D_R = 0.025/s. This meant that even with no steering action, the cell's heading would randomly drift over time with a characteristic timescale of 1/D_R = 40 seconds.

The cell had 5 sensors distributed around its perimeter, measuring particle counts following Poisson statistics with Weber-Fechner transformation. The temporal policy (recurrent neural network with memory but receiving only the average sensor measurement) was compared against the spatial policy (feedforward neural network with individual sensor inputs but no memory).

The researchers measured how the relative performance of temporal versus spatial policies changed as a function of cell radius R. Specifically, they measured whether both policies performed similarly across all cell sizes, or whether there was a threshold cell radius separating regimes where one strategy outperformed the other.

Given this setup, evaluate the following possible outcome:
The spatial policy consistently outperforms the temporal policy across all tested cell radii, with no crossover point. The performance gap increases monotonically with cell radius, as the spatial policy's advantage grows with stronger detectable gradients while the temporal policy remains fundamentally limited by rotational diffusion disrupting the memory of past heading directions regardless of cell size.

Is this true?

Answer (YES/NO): NO